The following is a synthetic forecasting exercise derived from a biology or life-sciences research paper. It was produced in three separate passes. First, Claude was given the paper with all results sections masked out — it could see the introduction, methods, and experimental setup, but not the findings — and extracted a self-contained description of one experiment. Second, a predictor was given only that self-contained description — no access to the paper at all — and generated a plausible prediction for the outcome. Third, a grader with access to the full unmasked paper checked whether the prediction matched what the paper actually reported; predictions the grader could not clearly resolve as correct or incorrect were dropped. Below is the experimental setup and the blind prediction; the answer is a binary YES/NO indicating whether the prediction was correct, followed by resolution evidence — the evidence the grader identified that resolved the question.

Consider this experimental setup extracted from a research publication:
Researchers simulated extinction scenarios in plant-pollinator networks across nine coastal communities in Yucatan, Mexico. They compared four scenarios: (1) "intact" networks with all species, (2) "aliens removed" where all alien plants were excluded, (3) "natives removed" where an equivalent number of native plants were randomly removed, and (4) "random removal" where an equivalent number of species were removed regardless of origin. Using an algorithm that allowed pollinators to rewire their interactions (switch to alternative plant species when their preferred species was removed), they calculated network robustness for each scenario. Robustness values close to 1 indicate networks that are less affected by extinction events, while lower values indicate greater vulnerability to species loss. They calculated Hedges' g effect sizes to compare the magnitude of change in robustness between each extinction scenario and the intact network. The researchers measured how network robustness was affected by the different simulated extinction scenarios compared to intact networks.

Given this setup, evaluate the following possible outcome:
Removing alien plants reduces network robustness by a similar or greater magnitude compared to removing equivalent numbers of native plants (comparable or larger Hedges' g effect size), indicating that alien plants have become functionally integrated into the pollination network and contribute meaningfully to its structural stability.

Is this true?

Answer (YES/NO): YES